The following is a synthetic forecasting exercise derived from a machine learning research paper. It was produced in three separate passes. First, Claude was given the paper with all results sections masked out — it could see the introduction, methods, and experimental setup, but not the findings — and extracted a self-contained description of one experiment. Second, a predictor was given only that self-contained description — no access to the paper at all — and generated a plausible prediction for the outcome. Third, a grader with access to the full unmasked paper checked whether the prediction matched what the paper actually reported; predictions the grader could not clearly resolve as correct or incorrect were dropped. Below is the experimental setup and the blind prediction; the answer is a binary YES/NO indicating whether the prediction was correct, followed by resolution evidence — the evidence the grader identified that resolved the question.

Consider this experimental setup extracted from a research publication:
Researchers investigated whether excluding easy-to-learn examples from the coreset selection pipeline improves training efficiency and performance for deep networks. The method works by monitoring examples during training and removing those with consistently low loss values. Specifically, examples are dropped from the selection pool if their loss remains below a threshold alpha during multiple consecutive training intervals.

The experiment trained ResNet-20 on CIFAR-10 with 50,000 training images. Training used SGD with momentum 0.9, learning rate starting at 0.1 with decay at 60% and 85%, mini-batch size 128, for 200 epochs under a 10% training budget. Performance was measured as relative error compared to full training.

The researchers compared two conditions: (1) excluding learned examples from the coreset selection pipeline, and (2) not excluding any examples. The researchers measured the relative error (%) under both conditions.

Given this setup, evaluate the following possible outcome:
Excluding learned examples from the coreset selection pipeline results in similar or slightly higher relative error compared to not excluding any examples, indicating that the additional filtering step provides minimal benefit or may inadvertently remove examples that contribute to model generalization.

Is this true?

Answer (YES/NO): NO